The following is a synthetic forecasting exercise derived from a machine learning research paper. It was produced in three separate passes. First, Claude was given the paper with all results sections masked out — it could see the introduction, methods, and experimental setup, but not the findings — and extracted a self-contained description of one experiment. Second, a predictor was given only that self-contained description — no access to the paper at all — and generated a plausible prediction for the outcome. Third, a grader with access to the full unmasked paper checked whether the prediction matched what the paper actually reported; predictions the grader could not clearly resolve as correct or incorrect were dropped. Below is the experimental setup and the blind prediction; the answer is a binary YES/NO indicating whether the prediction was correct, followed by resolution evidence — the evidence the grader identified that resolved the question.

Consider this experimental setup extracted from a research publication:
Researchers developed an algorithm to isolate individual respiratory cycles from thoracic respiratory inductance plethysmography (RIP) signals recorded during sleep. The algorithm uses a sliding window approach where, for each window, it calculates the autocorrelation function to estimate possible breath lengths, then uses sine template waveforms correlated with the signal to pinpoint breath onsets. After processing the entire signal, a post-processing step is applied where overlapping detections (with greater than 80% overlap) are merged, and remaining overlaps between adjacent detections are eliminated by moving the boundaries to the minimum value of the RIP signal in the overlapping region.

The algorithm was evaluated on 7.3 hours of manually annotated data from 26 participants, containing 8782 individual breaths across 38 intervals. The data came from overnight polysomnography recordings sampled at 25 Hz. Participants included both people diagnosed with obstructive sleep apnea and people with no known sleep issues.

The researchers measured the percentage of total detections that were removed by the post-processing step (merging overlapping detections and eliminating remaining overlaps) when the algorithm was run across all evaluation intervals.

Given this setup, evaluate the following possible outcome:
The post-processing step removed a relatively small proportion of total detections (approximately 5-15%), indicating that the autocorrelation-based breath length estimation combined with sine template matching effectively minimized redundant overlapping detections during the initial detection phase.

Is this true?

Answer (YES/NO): NO